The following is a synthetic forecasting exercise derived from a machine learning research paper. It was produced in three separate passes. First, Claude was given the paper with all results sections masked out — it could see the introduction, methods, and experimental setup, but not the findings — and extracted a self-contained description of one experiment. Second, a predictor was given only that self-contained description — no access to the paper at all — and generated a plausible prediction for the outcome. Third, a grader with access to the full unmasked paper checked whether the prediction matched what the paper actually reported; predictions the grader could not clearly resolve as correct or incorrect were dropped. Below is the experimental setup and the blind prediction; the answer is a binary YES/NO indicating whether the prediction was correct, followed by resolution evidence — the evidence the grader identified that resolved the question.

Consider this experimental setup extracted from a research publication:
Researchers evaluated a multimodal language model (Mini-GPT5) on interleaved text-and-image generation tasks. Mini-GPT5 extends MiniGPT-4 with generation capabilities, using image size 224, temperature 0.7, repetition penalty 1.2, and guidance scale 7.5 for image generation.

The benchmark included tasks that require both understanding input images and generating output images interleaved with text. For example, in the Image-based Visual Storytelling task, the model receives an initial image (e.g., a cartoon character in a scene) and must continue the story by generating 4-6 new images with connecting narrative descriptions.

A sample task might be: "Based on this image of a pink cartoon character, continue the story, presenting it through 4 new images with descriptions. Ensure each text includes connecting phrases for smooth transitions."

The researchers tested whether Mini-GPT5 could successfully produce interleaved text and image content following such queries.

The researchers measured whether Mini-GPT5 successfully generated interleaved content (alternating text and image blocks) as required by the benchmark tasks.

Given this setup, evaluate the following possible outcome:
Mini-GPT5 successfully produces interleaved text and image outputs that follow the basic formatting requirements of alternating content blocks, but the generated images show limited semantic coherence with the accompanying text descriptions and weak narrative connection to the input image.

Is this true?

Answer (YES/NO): NO